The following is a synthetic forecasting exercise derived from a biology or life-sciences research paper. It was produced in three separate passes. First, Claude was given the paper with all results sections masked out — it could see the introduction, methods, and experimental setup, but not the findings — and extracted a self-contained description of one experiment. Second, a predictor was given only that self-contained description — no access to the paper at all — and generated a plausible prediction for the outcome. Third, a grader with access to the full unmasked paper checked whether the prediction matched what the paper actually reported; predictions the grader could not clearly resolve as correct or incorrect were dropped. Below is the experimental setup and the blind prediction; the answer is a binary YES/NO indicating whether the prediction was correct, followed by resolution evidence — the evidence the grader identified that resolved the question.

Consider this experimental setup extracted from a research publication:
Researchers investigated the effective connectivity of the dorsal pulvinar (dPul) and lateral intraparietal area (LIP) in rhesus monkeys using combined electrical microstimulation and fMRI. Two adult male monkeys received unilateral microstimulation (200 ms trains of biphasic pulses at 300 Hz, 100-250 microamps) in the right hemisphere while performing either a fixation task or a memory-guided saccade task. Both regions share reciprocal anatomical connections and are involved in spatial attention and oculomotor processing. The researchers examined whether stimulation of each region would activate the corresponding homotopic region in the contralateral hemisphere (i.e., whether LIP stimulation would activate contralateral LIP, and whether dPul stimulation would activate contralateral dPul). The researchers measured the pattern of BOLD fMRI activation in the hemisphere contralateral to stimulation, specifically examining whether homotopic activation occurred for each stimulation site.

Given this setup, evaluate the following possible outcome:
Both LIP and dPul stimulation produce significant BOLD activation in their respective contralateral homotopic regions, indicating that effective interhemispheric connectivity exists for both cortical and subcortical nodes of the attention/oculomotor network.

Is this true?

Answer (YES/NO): NO